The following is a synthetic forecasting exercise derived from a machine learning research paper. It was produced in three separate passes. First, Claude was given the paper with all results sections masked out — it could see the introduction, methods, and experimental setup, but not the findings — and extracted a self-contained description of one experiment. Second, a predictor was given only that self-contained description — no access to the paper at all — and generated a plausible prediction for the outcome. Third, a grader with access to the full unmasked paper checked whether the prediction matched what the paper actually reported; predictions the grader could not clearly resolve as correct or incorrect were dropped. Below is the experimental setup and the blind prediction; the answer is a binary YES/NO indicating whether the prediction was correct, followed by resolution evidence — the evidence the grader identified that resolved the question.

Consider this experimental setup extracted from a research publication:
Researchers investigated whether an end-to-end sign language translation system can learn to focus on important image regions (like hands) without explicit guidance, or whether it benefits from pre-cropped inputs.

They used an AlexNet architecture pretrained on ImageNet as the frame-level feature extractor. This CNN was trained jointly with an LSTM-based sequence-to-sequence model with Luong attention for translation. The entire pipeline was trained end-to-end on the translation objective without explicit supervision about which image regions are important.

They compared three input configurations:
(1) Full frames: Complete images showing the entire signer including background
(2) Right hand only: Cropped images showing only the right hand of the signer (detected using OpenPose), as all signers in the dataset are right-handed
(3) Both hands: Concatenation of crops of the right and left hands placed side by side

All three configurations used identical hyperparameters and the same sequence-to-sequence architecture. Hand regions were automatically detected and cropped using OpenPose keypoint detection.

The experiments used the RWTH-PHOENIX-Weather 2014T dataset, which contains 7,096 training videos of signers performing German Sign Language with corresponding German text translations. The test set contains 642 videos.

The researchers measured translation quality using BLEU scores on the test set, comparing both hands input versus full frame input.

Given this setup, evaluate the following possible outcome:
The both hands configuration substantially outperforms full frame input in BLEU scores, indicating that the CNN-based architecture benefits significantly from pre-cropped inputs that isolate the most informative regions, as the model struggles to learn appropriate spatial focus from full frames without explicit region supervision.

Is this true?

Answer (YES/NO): YES